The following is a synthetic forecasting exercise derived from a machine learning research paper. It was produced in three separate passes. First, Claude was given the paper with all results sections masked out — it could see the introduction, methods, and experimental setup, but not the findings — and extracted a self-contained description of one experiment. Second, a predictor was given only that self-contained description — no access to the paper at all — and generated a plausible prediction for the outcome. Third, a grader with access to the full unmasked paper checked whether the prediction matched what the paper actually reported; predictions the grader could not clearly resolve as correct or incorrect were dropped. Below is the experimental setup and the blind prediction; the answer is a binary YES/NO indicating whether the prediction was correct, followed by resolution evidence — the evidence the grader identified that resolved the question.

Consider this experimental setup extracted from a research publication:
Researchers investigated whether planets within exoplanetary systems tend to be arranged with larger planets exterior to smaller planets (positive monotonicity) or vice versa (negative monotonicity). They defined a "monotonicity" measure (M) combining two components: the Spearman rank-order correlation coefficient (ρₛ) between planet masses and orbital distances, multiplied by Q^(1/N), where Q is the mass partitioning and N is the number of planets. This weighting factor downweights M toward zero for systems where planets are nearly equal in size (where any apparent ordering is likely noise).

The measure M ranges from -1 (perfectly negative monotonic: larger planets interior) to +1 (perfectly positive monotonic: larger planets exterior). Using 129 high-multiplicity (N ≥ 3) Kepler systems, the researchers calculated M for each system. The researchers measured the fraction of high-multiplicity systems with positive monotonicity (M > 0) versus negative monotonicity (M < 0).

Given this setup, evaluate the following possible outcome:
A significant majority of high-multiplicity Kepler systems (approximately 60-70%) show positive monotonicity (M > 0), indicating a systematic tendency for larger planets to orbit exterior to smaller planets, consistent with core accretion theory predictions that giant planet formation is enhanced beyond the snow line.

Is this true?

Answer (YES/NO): NO